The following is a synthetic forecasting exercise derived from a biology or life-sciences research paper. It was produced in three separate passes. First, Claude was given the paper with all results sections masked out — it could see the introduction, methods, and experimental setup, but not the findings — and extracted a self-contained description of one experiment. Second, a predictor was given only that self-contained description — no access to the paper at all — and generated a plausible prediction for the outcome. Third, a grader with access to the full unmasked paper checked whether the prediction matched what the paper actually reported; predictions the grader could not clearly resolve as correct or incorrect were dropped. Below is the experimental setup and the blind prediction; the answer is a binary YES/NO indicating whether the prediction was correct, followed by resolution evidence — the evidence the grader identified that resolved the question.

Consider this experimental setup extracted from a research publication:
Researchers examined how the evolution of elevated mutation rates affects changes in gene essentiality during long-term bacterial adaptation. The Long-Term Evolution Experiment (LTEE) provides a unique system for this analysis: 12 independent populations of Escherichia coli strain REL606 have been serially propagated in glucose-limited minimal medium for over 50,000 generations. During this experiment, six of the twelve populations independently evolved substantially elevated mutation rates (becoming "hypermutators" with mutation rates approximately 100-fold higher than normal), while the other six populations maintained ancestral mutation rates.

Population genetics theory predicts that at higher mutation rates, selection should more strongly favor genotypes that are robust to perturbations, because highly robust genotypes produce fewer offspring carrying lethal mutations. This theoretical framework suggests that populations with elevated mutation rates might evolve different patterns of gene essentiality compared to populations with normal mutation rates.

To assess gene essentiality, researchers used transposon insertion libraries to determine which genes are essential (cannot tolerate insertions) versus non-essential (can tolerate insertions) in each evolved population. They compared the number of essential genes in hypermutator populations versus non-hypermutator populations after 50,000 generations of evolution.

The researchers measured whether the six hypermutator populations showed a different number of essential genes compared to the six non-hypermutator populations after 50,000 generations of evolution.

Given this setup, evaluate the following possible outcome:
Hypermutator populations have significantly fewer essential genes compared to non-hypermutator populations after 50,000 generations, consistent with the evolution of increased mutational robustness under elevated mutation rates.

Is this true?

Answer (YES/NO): NO